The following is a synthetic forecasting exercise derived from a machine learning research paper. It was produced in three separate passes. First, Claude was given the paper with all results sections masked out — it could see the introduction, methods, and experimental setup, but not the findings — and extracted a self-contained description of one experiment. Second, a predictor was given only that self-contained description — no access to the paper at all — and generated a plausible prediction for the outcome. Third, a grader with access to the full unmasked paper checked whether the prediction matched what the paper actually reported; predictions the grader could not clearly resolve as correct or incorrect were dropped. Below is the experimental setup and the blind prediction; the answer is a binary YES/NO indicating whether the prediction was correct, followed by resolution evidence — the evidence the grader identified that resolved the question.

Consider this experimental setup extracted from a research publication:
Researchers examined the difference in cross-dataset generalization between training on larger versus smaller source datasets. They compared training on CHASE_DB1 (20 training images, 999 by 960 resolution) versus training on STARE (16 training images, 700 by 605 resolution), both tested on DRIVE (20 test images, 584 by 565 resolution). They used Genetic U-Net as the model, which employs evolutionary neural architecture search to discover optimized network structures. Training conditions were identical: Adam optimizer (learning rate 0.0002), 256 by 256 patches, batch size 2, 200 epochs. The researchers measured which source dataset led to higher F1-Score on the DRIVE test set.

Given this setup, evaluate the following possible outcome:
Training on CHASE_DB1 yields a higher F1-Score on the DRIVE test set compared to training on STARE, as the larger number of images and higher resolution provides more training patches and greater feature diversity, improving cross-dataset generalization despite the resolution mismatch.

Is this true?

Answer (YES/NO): NO